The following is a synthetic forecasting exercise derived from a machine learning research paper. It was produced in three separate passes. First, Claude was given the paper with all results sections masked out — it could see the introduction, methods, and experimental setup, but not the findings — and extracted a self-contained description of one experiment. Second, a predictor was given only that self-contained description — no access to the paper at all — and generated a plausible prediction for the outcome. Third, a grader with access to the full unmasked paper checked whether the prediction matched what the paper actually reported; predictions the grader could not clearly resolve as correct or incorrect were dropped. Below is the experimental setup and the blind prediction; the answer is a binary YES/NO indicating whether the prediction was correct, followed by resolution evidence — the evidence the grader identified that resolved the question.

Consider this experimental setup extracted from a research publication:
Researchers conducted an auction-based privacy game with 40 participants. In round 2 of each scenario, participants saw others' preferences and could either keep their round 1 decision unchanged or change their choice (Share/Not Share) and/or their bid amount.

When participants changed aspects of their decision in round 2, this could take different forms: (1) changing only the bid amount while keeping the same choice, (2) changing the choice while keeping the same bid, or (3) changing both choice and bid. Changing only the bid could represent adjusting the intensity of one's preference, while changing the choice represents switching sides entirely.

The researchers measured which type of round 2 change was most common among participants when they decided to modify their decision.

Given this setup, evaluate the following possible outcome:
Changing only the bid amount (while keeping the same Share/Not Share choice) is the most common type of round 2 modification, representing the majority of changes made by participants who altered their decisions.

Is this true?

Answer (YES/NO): YES